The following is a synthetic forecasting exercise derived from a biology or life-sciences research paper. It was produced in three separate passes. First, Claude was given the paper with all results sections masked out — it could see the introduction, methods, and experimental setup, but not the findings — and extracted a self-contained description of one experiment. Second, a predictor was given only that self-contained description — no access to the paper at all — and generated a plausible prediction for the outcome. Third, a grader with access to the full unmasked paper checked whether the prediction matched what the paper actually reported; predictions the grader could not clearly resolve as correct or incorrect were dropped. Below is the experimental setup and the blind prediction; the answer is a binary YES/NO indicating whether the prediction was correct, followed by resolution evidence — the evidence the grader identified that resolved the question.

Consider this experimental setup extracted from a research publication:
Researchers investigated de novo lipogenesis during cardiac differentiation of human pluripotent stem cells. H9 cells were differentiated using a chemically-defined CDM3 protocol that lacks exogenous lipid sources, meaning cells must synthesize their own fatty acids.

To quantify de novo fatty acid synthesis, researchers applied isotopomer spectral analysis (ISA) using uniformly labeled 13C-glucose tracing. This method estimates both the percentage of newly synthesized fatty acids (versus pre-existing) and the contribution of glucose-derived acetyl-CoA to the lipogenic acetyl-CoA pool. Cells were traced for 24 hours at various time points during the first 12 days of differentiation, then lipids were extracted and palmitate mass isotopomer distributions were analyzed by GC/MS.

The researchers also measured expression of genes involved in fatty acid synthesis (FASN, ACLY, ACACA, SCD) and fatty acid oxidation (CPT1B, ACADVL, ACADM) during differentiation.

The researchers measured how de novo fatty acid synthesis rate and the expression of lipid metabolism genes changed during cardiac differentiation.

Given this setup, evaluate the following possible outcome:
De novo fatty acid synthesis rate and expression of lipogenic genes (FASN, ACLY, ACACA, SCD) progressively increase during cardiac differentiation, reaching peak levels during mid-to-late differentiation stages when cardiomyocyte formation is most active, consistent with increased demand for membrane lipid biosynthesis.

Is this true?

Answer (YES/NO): NO